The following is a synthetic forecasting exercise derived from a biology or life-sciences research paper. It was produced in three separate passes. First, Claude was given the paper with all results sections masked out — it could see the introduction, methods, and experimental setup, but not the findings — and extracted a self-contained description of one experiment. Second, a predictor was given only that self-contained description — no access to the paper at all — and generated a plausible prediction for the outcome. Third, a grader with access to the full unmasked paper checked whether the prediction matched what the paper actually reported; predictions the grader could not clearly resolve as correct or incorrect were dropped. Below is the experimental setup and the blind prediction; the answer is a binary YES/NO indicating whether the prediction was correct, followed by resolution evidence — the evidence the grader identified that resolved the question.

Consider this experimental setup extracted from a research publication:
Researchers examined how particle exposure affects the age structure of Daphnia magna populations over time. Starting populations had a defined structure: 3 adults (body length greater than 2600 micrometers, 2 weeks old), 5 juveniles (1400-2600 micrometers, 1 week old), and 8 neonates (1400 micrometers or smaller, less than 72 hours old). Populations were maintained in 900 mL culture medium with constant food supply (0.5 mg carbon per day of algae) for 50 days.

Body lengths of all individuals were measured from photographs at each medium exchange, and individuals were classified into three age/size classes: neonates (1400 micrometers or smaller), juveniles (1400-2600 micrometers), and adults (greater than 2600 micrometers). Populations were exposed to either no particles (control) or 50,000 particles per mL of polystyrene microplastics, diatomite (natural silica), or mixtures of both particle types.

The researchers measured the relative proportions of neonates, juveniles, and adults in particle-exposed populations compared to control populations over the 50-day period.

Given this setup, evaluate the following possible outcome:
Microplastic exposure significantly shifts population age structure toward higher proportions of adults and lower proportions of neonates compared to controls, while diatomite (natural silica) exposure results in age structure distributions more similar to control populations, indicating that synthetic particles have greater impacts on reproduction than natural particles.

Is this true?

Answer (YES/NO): NO